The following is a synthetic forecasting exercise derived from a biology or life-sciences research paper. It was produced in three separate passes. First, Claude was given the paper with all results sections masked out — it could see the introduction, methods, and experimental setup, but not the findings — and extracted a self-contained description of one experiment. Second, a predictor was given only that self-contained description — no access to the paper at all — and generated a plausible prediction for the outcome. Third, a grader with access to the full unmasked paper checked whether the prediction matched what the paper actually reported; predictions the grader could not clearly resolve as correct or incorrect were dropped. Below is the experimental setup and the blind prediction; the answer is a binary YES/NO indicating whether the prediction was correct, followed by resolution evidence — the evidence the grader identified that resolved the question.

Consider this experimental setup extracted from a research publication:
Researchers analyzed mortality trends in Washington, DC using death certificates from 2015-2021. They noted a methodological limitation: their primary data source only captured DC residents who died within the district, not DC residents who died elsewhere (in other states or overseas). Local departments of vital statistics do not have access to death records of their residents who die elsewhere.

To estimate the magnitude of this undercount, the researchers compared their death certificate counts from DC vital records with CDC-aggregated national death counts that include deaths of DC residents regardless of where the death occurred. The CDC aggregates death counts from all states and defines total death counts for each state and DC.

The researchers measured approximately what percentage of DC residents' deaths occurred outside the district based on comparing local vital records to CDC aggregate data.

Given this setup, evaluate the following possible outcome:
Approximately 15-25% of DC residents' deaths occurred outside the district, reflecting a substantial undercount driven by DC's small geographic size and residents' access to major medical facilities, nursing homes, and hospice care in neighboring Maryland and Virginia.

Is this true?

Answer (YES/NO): NO